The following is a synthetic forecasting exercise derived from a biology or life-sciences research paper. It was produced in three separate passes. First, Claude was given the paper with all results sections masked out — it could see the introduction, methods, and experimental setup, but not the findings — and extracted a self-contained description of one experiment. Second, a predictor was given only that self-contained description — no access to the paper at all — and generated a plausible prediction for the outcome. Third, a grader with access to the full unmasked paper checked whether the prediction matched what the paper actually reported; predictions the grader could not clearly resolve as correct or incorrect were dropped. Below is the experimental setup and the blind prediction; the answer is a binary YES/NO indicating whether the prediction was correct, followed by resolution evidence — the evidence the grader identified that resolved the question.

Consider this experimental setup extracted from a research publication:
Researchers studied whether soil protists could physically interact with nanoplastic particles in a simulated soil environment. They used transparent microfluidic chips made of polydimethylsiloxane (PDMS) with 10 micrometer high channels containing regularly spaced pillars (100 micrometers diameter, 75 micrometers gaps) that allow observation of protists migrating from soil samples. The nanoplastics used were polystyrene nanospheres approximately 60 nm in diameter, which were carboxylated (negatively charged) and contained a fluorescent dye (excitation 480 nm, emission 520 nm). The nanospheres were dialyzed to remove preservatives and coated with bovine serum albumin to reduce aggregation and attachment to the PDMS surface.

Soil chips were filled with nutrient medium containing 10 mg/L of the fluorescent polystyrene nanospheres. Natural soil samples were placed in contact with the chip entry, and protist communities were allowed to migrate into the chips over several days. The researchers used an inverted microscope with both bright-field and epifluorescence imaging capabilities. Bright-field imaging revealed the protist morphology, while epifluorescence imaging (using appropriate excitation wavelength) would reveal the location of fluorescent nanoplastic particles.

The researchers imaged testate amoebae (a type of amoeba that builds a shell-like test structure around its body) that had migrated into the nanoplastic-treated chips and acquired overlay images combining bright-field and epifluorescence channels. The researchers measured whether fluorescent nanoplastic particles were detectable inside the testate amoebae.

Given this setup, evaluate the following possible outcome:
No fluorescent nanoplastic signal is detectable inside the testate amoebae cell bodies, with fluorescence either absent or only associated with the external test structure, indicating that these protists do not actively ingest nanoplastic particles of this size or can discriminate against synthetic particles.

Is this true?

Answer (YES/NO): NO